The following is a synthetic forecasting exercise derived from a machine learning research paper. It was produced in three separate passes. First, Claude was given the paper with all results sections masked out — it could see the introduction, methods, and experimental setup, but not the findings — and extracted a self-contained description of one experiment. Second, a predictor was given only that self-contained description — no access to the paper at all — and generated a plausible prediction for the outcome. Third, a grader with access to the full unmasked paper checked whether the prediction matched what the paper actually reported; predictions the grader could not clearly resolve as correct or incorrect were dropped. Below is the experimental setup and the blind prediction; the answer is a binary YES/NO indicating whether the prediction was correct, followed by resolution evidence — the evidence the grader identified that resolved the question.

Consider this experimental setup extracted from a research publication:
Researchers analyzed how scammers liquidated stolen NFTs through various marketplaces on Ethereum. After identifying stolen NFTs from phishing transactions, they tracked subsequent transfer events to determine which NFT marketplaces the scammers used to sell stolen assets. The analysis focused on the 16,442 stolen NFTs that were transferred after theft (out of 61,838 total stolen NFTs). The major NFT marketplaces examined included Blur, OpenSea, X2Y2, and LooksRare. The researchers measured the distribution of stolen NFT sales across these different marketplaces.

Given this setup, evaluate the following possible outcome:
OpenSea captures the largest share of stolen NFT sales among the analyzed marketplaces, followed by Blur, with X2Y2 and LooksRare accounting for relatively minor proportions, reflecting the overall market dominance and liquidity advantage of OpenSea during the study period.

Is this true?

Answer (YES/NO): NO